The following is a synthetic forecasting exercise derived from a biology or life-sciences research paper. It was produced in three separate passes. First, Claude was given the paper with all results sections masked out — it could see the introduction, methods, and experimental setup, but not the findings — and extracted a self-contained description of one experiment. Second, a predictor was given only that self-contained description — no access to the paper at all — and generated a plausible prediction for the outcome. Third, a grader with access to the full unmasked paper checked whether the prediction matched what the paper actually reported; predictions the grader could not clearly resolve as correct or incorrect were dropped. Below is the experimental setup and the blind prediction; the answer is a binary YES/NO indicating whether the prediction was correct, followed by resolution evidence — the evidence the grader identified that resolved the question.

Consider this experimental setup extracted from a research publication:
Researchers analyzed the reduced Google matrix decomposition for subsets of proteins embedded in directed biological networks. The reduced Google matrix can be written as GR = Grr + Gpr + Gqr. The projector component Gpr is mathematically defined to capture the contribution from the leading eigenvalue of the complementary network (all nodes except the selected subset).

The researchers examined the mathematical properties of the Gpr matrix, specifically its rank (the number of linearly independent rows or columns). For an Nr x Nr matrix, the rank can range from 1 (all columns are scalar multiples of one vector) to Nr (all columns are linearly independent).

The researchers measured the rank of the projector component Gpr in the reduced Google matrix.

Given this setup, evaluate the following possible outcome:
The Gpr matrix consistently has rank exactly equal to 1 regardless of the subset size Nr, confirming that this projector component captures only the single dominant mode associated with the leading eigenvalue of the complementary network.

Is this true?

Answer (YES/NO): YES